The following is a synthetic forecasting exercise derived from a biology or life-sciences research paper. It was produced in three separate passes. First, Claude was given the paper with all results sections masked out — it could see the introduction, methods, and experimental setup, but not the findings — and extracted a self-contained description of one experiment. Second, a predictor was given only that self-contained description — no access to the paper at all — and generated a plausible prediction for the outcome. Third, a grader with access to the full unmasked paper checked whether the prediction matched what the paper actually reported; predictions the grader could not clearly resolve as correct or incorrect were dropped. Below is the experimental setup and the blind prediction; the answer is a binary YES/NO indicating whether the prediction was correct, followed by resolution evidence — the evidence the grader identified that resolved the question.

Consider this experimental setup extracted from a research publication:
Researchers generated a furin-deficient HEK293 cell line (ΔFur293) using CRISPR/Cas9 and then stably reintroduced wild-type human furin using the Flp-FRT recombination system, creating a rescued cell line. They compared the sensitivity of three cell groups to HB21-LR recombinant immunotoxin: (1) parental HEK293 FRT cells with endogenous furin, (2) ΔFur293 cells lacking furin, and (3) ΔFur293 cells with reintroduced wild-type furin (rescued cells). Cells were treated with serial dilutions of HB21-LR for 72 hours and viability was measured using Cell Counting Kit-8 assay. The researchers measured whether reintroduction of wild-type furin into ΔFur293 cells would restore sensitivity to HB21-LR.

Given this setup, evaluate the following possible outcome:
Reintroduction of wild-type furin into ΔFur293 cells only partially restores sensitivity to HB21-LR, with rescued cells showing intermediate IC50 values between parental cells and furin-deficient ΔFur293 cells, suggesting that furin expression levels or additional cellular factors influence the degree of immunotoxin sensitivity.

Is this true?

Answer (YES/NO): NO